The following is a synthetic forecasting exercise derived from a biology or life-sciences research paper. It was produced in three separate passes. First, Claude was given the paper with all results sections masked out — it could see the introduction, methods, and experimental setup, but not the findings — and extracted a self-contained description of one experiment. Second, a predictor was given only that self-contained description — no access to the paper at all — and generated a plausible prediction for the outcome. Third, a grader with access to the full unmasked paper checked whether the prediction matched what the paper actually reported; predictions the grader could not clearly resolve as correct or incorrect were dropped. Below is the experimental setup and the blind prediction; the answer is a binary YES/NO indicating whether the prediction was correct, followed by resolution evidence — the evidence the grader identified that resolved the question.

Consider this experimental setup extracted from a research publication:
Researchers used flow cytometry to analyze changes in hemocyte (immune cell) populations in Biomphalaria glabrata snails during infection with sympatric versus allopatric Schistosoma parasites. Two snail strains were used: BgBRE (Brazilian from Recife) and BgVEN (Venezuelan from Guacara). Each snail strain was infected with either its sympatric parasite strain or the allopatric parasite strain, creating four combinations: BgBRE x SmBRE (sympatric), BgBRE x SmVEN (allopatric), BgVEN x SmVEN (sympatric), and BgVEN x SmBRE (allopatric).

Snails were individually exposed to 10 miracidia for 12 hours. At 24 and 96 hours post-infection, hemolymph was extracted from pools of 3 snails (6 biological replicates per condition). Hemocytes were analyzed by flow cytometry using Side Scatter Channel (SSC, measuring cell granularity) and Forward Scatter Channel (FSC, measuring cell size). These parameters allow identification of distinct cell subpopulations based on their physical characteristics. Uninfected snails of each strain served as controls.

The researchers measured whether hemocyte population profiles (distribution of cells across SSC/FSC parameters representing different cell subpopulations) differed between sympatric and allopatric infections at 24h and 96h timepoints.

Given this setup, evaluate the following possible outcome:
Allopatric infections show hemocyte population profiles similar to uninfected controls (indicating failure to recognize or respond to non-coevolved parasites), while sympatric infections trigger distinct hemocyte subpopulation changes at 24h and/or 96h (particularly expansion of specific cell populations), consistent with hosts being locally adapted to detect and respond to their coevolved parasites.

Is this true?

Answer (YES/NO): NO